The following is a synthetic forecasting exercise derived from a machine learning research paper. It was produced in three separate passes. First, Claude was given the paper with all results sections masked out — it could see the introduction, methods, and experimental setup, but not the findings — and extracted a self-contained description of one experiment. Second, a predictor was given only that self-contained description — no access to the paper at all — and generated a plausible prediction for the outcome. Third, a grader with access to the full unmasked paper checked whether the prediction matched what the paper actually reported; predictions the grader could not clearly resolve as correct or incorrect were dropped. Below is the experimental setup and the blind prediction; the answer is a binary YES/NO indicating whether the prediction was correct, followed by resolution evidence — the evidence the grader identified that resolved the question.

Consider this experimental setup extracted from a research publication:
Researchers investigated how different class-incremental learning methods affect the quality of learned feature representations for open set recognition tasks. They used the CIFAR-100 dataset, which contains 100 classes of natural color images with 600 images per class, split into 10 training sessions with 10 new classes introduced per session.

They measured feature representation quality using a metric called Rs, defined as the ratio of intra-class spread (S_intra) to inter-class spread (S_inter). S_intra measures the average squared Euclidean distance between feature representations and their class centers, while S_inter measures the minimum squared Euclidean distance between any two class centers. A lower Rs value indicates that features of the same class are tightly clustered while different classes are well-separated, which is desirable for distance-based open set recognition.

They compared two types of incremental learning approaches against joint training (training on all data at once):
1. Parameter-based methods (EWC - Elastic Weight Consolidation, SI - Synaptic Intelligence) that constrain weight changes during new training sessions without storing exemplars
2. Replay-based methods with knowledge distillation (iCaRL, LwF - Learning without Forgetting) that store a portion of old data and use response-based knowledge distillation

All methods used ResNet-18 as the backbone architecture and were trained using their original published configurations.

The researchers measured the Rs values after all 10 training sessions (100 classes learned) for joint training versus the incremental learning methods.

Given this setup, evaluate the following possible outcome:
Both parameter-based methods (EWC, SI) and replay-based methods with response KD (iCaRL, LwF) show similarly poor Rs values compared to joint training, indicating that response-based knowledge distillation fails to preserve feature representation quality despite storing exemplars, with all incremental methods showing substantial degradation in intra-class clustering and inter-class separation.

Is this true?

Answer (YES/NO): NO